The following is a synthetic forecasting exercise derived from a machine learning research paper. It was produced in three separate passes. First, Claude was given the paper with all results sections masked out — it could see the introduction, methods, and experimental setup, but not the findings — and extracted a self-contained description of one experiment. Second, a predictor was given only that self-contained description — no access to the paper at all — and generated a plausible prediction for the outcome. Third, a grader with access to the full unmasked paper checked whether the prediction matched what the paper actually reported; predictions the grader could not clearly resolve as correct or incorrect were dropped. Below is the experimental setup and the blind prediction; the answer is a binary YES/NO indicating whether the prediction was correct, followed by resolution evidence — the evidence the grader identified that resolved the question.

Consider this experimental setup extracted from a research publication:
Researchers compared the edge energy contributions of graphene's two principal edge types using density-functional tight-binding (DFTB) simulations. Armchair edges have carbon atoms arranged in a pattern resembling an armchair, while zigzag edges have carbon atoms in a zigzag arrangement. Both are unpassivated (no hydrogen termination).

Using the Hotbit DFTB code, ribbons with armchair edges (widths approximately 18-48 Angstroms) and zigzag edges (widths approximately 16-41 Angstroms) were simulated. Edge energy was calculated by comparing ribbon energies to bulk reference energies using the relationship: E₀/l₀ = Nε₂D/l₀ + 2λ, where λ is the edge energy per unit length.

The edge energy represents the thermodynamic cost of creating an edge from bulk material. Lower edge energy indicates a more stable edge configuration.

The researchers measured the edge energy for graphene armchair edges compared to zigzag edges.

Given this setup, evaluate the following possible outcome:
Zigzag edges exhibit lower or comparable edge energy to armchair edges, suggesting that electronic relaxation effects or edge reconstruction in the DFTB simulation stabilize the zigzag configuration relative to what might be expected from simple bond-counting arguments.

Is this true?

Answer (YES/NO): NO